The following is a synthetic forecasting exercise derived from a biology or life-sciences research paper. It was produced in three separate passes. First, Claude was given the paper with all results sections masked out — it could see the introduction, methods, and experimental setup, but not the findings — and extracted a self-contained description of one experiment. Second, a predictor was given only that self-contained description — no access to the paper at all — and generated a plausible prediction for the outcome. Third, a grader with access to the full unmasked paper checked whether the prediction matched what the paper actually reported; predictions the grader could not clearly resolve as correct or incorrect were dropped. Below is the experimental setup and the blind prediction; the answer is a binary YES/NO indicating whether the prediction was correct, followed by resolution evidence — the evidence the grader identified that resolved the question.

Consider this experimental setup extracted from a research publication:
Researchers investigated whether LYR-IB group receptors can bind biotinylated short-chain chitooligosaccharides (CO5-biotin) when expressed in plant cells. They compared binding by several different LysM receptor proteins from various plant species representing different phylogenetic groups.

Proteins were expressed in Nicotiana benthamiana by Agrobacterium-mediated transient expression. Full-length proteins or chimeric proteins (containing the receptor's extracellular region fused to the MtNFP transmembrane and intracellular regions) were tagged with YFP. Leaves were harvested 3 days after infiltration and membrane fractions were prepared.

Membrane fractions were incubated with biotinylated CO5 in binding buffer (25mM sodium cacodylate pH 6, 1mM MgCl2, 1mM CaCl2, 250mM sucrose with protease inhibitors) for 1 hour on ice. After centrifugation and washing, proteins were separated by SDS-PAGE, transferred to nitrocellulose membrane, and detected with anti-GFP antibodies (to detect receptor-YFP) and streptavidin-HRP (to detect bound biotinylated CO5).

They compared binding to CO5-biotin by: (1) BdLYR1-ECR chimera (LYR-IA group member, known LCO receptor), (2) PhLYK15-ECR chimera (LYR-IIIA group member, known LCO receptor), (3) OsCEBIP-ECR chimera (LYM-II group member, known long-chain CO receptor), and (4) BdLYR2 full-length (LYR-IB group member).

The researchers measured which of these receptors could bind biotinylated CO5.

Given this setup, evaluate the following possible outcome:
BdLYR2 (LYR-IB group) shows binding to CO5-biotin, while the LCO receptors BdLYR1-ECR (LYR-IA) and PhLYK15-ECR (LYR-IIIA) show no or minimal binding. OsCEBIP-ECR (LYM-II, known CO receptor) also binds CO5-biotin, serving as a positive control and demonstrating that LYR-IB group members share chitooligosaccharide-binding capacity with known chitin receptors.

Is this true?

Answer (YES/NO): NO